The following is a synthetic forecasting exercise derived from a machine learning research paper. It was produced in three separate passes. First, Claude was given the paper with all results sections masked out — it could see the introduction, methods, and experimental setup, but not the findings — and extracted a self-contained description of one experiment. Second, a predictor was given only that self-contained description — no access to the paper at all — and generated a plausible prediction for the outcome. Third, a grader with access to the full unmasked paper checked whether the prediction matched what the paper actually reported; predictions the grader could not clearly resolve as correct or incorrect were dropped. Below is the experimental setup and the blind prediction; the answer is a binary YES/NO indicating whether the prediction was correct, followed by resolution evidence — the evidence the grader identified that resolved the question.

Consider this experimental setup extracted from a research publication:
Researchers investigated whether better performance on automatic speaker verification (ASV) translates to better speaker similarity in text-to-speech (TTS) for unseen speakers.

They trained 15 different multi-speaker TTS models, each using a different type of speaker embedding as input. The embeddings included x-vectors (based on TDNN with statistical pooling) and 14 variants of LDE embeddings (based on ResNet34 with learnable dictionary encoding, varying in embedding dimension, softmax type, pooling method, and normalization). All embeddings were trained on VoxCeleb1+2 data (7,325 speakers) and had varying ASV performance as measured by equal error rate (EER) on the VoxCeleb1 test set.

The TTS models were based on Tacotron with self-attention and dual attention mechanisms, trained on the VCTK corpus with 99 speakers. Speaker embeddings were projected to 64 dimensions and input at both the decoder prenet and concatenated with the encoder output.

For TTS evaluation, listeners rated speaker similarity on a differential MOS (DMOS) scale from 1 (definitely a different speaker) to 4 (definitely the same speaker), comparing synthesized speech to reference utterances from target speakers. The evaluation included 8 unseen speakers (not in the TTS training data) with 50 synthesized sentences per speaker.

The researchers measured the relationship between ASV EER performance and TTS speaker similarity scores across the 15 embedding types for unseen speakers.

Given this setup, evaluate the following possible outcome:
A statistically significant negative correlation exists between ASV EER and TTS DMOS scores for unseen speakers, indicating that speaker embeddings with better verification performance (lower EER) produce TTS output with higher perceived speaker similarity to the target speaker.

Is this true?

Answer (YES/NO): NO